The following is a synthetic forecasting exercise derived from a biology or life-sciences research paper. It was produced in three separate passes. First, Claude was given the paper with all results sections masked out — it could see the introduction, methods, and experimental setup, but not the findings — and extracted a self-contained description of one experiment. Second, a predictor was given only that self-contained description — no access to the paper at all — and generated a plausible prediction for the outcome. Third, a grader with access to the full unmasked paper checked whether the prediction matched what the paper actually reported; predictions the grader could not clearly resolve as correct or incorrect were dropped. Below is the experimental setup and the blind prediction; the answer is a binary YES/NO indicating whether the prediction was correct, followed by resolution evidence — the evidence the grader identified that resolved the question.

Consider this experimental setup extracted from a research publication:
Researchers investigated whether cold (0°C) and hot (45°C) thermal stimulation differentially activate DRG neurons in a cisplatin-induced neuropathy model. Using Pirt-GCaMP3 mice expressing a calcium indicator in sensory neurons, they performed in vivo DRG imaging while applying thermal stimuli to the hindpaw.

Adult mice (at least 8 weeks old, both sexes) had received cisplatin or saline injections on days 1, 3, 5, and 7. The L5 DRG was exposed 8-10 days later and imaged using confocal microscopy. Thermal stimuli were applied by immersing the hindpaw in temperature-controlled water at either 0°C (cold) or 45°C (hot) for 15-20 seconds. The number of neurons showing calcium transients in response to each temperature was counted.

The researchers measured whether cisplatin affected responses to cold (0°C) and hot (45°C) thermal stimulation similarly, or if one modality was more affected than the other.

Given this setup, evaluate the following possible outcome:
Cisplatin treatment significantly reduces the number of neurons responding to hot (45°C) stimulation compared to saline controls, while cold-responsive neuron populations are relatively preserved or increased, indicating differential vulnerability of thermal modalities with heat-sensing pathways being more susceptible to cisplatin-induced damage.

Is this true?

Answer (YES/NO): NO